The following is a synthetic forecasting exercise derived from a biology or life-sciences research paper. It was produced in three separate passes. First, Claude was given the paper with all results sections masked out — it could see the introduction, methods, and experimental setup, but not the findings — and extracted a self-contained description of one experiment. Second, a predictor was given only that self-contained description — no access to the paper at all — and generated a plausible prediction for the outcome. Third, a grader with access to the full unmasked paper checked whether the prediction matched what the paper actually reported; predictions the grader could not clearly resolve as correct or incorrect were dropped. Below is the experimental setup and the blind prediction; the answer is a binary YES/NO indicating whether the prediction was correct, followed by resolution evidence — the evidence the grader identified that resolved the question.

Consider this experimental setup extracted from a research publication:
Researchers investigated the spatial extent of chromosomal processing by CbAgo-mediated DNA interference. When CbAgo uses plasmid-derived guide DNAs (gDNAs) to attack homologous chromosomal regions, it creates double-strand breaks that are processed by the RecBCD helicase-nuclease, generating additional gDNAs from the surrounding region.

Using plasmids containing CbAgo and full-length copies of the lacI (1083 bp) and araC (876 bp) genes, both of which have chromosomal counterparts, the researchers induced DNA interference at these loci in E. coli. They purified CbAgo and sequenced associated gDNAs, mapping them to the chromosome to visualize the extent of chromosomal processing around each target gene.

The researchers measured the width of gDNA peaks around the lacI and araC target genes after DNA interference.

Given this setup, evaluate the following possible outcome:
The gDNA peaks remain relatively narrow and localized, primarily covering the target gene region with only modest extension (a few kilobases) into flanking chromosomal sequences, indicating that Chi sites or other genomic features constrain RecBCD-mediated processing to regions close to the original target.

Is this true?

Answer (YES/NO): NO